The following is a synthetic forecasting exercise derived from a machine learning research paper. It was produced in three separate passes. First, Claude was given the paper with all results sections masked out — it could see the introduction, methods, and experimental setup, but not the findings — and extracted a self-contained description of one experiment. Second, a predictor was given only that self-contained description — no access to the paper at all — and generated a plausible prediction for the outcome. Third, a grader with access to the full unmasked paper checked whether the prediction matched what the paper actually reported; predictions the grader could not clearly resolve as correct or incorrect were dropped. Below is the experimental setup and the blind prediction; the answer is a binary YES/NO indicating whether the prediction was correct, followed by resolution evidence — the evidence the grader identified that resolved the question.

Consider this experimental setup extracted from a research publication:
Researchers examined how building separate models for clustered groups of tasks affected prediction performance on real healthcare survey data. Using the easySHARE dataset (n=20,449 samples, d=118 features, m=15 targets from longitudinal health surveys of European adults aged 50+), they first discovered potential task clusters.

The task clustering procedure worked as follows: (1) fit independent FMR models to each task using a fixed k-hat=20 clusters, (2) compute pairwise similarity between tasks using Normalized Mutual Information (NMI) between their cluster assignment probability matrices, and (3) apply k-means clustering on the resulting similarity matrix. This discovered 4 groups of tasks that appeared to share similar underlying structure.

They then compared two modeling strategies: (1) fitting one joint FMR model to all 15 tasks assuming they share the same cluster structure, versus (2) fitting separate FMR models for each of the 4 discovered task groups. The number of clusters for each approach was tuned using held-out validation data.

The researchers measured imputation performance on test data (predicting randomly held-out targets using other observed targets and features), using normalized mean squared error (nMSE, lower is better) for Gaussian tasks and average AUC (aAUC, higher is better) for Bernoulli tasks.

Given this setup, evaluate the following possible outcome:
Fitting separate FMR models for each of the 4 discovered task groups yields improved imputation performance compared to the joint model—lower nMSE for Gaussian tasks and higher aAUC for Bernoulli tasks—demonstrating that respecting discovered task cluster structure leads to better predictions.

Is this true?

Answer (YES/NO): YES